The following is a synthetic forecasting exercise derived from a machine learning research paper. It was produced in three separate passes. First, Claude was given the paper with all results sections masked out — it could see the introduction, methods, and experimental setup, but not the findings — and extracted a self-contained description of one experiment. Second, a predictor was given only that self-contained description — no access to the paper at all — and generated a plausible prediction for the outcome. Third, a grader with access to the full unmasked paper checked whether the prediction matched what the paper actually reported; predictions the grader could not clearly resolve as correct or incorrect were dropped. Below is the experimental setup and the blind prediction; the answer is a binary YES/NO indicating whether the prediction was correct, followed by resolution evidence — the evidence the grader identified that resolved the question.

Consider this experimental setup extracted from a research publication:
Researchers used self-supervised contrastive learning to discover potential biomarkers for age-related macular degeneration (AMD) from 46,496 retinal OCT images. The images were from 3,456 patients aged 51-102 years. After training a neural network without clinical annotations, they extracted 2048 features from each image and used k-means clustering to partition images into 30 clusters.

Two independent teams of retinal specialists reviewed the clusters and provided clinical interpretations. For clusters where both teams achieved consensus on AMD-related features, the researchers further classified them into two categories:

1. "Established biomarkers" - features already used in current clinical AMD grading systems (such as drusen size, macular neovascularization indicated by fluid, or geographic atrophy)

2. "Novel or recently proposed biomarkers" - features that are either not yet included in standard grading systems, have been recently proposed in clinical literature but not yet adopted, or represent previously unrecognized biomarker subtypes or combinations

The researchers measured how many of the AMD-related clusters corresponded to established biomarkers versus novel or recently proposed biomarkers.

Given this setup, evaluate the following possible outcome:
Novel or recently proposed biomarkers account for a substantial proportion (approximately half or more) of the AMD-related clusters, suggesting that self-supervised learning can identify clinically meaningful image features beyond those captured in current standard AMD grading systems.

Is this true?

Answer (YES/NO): YES